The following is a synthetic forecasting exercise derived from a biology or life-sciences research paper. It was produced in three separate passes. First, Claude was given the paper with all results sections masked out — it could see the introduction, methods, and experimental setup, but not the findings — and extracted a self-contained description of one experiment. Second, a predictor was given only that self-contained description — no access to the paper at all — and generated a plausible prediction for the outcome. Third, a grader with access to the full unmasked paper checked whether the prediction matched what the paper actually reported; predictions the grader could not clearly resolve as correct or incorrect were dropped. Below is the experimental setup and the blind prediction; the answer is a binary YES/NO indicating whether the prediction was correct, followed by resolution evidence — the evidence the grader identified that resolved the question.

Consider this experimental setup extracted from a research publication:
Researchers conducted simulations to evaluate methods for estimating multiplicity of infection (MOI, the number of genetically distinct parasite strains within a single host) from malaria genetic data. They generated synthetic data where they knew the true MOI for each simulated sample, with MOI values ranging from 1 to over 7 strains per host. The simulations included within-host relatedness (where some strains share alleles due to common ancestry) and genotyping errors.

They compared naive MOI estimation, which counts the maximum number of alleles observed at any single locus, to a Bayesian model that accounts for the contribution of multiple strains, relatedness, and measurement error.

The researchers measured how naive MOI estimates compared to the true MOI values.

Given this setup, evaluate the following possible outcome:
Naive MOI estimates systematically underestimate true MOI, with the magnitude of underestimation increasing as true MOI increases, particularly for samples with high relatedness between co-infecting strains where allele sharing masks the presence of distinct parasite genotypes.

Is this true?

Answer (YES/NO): YES